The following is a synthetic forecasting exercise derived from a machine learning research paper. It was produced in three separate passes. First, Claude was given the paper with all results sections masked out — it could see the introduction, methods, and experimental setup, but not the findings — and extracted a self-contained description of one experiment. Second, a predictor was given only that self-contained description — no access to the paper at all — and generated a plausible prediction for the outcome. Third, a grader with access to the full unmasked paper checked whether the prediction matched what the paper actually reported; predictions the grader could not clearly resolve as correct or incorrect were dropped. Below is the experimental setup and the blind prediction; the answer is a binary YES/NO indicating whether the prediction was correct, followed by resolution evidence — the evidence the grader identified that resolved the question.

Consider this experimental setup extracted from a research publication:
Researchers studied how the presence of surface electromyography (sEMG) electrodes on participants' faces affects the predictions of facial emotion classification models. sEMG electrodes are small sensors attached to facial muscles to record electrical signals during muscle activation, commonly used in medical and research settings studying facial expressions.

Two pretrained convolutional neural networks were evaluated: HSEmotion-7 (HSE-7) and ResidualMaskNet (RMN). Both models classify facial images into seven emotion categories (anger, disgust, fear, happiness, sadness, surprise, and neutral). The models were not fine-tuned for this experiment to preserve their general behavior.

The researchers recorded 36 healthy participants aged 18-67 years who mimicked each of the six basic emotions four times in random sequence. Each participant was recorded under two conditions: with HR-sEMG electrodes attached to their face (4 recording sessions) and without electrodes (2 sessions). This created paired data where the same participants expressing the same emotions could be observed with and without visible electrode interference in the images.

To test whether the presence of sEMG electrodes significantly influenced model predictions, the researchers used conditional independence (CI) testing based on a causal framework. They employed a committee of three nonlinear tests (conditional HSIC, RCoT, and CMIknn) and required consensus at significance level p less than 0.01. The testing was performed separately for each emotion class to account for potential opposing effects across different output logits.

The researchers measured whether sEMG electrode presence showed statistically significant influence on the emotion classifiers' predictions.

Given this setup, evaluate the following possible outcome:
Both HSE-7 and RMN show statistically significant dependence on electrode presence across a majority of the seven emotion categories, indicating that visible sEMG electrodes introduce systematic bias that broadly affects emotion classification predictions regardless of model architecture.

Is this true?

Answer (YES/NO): YES